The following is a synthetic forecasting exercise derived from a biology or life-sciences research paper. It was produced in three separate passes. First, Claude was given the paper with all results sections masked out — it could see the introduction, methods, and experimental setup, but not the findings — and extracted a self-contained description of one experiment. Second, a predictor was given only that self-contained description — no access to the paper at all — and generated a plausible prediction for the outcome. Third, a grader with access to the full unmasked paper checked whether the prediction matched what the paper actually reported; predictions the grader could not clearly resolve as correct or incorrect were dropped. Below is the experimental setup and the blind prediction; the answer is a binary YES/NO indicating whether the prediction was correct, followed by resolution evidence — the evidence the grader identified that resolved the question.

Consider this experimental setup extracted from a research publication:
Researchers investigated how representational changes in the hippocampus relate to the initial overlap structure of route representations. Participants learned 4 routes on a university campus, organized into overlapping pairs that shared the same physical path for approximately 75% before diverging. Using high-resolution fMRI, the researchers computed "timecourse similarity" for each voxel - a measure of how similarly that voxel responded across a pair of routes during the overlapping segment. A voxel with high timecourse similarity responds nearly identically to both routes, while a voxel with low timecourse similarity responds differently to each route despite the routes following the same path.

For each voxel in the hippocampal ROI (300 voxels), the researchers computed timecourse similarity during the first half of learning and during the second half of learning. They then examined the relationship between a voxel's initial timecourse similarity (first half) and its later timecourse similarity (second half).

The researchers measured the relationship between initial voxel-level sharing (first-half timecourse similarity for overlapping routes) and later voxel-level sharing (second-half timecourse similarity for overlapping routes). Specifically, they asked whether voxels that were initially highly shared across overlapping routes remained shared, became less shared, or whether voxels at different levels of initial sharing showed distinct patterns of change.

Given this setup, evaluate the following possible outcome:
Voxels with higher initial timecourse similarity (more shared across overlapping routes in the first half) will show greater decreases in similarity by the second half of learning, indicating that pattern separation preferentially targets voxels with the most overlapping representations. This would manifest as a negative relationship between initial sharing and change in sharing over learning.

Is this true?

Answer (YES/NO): NO